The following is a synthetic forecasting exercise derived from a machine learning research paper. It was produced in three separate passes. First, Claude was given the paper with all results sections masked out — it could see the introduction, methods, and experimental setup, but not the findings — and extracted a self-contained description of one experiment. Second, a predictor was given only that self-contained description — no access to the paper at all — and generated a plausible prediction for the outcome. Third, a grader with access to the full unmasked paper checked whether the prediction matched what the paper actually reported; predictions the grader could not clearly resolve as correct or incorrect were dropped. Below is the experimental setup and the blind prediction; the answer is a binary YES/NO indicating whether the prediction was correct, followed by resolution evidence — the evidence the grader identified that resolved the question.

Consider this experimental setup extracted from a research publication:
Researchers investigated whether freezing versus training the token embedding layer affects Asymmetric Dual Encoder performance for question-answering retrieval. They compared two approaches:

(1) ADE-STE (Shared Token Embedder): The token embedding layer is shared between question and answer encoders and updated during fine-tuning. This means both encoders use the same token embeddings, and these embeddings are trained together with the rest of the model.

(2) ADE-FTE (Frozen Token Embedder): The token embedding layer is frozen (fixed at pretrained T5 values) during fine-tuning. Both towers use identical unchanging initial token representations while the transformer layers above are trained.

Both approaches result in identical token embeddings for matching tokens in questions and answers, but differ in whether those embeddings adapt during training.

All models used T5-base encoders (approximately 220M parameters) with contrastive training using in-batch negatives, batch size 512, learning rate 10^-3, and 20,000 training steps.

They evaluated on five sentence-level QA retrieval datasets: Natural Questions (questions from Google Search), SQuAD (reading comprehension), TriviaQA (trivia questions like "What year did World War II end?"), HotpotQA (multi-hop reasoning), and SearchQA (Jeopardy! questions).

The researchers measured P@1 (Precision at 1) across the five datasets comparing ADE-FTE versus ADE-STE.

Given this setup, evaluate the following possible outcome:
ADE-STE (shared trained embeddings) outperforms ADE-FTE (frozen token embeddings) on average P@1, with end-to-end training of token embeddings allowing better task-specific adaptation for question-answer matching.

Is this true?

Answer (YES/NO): NO